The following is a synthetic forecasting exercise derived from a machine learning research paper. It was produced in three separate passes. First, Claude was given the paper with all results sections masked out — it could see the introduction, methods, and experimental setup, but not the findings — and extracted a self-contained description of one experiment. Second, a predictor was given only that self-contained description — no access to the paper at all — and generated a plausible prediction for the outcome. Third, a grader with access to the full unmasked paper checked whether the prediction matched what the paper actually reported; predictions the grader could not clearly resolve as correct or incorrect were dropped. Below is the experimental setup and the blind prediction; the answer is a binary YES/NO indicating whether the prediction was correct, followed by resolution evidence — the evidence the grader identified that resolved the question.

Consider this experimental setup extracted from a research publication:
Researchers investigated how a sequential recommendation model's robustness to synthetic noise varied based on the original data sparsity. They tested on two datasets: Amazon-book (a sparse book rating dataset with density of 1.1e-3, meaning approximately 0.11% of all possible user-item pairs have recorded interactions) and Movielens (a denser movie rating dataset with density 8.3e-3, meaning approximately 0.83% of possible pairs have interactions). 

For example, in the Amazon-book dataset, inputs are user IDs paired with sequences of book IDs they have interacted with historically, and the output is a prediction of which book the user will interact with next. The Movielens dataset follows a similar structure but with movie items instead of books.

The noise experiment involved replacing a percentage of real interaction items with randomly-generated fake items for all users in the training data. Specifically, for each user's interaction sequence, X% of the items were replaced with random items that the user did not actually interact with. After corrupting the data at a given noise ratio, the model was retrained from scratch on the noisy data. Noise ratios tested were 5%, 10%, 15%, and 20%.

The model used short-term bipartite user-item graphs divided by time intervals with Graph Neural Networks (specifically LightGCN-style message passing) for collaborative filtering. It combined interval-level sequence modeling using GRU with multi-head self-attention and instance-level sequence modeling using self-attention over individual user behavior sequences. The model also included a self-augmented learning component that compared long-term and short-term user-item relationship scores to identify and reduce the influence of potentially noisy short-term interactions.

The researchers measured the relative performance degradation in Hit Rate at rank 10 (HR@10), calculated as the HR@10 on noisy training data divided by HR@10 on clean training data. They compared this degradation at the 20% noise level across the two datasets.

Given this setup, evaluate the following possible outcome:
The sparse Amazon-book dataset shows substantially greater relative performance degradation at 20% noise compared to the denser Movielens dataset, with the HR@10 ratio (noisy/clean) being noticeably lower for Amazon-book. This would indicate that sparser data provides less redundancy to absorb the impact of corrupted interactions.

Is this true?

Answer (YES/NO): YES